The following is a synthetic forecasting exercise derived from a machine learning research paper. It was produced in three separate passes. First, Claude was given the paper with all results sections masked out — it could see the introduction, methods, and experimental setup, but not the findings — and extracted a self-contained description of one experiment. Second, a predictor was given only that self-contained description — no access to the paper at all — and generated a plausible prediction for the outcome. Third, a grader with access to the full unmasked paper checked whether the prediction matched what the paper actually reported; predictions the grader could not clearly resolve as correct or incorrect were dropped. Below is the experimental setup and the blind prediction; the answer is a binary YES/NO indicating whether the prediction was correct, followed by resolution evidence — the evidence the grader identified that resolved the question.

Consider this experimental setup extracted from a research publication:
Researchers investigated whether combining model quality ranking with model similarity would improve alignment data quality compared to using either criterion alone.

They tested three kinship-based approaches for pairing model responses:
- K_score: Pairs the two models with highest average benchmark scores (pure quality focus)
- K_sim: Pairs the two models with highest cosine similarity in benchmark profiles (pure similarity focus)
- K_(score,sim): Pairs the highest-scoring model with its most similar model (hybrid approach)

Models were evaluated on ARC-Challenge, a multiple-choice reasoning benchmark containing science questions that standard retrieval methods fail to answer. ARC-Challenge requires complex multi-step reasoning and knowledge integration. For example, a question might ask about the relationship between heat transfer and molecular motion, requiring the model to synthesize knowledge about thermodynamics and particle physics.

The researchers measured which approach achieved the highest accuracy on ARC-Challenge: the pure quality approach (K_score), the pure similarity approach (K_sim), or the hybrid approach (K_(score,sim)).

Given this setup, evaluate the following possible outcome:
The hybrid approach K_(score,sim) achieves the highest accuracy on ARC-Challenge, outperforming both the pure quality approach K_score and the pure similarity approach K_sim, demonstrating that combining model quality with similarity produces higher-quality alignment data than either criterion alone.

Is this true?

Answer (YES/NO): YES